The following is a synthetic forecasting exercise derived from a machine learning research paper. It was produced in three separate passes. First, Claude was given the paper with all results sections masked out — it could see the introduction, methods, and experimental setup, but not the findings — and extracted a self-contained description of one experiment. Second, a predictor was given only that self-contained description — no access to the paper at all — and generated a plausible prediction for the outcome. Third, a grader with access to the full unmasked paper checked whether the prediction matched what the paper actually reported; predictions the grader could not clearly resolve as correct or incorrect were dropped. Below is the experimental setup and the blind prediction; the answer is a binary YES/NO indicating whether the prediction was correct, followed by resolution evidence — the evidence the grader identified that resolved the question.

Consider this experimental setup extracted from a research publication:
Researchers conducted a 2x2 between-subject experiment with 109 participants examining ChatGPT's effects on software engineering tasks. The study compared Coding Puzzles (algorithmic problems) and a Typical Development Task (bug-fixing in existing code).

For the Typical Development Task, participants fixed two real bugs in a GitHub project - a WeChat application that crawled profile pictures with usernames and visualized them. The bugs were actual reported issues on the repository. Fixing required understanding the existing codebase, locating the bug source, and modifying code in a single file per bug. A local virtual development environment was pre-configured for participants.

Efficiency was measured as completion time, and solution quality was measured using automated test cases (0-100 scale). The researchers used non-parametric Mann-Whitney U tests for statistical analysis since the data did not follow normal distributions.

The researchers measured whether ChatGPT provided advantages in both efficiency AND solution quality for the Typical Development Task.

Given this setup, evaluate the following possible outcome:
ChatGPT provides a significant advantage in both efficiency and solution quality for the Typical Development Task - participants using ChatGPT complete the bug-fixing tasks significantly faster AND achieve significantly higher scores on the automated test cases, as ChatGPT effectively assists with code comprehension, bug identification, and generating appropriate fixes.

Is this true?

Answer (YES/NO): NO